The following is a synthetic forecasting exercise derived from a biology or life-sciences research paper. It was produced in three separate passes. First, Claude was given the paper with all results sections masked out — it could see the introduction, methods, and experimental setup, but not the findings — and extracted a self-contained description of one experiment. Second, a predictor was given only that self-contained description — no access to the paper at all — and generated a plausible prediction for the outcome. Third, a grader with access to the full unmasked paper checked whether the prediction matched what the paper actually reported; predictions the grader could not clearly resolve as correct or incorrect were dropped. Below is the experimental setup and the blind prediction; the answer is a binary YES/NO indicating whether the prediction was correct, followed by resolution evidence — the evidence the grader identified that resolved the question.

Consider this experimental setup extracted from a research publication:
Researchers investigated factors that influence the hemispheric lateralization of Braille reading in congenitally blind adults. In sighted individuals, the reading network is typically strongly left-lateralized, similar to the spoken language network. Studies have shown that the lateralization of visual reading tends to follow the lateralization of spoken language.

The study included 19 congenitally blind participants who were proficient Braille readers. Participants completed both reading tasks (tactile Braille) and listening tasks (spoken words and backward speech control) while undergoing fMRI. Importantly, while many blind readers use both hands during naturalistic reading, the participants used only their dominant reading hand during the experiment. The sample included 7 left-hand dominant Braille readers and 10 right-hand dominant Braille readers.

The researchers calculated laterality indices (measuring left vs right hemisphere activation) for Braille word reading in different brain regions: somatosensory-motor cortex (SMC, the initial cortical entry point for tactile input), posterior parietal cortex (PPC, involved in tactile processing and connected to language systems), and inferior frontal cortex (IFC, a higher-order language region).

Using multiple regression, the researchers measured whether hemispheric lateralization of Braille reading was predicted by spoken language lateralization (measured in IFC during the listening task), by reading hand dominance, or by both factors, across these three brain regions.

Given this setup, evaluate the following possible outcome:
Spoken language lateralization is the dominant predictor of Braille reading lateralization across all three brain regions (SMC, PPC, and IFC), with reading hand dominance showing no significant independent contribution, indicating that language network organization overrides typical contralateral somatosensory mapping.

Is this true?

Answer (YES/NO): NO